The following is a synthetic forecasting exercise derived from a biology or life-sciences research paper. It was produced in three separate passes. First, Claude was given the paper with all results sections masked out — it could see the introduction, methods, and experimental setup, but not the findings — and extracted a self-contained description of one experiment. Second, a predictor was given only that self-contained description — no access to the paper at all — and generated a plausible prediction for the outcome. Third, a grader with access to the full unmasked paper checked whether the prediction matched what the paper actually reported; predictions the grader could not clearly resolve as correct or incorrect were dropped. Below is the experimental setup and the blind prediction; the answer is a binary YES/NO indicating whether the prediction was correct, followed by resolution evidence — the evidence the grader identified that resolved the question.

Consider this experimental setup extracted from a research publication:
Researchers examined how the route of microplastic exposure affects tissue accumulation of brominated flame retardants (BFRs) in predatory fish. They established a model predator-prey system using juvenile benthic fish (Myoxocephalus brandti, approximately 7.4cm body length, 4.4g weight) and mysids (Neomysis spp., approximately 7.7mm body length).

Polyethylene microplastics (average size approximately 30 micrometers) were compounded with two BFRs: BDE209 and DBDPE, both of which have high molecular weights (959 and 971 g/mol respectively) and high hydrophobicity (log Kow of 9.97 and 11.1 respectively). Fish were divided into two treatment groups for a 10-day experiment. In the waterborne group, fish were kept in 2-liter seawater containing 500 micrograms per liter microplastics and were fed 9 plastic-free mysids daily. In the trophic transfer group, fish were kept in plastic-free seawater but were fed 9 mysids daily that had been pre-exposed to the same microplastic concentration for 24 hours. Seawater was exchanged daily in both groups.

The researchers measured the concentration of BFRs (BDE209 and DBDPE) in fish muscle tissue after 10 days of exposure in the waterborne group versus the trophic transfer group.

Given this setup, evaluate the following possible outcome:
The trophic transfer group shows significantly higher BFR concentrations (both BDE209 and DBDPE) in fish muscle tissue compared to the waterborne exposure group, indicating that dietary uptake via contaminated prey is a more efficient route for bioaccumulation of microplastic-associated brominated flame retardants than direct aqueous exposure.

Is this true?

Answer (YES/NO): YES